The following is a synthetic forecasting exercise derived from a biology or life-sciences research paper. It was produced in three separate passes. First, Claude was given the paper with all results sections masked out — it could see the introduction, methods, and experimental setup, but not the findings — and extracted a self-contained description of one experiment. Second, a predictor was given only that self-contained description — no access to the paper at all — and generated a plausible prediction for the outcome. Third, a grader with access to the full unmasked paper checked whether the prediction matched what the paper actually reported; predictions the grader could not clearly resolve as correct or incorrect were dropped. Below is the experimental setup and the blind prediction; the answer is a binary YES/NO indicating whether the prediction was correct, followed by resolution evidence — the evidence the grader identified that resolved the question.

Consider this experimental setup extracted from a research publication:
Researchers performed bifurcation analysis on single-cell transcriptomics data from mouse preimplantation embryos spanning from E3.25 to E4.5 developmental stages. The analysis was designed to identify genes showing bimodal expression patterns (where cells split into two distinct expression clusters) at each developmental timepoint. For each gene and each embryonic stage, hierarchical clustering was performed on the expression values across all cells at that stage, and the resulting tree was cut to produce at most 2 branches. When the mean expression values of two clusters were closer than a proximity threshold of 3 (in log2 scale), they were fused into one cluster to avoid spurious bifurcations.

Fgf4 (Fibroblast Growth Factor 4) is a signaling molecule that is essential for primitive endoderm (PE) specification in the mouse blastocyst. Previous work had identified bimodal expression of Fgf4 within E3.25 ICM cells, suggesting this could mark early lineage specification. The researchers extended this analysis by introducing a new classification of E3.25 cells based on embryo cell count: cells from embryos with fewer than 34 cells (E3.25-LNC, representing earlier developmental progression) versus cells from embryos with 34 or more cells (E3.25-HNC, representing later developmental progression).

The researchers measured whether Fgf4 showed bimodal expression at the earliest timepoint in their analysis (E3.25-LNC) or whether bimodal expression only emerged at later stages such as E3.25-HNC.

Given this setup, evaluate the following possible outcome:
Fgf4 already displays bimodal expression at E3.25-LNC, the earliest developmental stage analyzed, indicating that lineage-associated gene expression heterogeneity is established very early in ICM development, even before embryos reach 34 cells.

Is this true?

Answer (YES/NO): YES